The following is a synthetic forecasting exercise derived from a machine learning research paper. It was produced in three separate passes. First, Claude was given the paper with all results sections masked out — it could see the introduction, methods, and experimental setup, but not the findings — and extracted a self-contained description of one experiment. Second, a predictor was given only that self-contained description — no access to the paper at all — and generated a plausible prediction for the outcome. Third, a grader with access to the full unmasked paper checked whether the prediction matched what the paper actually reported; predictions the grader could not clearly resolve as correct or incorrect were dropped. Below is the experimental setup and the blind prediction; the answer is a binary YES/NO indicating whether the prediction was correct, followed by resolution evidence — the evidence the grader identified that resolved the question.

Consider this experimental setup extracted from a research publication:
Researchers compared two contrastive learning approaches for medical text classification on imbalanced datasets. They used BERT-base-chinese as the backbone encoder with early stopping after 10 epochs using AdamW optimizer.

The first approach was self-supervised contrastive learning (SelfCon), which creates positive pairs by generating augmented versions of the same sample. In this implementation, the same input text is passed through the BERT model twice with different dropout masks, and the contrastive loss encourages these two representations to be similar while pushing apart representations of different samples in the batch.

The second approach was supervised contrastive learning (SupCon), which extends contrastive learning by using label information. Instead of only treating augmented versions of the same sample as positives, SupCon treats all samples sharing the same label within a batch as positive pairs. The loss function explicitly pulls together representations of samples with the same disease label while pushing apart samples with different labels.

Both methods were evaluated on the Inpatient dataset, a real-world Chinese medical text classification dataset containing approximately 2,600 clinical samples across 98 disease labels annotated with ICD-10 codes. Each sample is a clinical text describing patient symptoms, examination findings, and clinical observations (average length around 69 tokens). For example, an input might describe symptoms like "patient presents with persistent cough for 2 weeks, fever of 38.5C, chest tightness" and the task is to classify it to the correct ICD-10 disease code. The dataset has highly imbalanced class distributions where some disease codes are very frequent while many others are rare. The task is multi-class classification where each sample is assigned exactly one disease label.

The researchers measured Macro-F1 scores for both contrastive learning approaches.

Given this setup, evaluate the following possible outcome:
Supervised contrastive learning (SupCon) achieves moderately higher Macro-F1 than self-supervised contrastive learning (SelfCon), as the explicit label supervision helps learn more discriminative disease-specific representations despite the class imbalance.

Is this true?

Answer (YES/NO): YES